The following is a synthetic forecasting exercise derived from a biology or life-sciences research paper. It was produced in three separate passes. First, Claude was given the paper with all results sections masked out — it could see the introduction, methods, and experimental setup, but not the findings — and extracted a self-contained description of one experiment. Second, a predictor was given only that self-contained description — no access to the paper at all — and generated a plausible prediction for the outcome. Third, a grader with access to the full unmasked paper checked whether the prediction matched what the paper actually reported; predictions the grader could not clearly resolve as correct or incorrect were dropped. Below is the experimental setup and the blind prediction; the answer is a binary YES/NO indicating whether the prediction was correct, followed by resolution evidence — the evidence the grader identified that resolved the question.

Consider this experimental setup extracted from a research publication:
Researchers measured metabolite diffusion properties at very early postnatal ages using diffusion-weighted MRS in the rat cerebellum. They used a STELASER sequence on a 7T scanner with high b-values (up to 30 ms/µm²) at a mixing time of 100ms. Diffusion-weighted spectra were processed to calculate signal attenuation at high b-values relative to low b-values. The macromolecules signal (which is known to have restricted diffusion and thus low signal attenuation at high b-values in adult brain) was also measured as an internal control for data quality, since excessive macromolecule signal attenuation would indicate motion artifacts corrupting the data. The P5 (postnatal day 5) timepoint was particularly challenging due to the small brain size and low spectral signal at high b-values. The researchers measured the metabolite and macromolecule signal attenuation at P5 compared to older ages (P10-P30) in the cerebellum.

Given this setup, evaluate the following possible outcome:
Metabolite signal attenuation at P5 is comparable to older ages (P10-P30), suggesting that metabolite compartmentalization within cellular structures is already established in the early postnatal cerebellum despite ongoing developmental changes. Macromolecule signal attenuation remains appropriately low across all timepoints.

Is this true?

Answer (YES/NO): NO